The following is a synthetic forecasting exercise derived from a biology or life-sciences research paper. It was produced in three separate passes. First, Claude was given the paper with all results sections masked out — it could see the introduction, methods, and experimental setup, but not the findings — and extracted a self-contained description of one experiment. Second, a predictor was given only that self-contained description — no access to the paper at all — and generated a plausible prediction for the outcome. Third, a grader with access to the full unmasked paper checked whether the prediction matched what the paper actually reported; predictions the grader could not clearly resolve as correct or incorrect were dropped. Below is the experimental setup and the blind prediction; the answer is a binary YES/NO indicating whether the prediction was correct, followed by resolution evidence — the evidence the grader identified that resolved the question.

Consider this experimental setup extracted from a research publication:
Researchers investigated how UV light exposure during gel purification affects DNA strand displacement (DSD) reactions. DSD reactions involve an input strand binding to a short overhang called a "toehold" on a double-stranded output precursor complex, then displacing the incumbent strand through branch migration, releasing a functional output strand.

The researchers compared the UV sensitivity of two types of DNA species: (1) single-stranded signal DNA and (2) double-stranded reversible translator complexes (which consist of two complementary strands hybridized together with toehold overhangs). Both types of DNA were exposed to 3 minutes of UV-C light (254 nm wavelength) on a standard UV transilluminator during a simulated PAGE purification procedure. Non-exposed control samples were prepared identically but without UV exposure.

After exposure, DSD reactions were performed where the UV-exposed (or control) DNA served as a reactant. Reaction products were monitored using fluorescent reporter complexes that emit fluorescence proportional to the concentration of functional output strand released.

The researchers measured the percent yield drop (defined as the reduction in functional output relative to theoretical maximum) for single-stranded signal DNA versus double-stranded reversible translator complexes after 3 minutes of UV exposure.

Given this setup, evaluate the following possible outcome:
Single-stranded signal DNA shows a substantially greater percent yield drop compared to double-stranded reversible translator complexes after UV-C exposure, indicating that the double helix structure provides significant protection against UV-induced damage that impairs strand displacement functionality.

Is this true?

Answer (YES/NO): NO